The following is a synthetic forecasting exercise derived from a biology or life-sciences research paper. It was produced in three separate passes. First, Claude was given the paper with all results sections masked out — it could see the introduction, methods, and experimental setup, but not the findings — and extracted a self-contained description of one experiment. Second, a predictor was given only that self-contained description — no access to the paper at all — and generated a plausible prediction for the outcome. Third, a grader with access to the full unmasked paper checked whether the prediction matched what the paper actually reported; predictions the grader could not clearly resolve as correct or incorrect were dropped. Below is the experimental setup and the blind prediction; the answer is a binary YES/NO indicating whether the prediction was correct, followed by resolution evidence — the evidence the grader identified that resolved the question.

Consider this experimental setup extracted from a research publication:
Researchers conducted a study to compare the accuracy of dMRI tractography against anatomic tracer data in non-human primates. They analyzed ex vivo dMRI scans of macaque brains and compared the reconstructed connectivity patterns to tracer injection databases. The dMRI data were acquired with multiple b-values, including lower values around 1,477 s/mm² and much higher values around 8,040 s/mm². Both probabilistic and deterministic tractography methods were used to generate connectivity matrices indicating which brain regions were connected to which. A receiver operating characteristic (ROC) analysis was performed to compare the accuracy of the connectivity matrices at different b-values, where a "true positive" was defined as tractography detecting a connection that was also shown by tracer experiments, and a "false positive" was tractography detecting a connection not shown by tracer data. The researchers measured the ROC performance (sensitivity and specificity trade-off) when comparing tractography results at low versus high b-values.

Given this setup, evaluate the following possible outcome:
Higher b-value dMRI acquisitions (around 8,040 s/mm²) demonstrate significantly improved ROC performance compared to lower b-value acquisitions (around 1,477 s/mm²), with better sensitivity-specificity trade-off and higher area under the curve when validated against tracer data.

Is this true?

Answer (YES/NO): NO